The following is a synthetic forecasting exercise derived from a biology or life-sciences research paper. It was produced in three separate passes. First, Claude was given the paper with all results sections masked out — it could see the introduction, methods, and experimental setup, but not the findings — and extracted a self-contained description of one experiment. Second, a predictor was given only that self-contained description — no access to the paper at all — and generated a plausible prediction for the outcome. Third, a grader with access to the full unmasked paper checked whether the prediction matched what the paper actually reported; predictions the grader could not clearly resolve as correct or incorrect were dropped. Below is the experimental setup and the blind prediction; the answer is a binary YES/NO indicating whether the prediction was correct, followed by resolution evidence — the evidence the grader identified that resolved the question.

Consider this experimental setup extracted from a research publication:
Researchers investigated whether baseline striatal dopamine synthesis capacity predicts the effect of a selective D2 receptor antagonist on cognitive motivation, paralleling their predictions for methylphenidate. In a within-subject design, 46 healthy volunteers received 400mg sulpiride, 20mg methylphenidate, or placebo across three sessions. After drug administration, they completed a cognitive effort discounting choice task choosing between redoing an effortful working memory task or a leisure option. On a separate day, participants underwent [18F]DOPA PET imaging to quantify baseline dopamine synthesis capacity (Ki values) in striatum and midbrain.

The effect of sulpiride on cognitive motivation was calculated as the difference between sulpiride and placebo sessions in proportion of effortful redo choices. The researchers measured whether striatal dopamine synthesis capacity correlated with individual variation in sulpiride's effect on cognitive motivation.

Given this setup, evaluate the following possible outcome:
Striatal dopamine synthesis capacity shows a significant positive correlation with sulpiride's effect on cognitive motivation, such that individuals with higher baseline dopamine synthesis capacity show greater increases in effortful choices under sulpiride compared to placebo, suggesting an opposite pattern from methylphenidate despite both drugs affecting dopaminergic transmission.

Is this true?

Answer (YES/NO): NO